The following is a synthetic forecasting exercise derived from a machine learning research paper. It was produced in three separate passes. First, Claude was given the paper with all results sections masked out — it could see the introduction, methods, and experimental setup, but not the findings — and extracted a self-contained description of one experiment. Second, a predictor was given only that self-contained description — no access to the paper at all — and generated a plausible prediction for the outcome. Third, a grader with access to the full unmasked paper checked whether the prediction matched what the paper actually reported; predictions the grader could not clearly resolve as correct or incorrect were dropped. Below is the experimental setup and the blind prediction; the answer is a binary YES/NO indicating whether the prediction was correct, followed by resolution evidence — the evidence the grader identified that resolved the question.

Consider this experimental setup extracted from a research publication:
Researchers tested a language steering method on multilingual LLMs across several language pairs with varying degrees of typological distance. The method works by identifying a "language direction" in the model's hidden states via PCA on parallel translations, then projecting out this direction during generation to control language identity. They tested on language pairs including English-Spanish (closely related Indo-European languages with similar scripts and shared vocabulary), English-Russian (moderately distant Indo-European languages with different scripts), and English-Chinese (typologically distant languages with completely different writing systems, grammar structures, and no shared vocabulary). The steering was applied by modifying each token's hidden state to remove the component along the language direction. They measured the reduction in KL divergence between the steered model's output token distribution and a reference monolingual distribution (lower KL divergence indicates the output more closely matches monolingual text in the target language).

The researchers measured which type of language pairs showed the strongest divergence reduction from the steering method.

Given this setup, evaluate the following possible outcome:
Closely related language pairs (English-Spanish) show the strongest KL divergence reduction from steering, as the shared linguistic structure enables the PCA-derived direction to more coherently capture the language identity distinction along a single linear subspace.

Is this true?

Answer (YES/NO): NO